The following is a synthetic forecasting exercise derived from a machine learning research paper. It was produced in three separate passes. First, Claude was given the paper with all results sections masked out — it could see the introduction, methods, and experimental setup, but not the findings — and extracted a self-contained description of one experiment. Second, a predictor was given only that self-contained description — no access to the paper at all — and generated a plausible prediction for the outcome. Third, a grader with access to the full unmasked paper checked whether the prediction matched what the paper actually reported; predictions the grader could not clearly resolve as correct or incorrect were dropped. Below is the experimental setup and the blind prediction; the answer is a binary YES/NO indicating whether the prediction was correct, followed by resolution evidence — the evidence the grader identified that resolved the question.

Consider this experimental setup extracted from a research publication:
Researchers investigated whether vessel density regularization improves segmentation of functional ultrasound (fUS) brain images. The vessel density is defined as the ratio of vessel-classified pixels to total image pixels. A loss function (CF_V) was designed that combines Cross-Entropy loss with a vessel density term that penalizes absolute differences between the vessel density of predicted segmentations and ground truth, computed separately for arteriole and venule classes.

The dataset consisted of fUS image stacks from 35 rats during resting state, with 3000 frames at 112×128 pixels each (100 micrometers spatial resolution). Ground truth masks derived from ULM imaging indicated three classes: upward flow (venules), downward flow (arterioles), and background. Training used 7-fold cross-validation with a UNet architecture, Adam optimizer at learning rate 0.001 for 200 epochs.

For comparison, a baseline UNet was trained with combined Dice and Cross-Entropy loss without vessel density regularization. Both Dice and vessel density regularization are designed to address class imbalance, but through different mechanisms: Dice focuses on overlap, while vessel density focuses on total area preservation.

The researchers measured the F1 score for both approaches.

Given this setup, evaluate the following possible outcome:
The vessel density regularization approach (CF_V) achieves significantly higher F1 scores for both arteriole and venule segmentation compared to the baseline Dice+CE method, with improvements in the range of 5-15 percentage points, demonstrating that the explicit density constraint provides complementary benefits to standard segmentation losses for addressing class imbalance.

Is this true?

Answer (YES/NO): NO